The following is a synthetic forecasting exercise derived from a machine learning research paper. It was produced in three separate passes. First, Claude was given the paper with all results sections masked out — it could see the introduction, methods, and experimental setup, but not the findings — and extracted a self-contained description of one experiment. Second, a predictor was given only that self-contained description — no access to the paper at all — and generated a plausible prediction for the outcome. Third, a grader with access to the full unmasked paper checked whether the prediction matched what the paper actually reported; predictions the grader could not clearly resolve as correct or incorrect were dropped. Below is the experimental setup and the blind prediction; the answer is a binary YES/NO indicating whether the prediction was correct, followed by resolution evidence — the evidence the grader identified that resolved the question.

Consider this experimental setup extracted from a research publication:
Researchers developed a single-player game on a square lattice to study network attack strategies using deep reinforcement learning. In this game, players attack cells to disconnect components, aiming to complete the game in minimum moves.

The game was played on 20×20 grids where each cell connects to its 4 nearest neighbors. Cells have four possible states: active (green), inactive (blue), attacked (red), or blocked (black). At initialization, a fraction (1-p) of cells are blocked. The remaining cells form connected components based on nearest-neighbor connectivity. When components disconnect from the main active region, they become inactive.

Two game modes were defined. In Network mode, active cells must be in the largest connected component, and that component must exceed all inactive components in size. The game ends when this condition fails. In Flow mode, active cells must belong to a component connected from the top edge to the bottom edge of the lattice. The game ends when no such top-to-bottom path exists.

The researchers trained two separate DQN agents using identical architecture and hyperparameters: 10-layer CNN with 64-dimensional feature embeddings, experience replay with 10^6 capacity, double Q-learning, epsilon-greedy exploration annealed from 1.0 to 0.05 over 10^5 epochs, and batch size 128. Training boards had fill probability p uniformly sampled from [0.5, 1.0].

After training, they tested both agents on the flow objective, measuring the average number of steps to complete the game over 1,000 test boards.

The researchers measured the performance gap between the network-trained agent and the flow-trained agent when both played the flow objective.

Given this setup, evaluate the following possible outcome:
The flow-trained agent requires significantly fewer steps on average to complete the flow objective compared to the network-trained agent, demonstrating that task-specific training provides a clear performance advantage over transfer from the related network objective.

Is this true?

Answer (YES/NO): NO